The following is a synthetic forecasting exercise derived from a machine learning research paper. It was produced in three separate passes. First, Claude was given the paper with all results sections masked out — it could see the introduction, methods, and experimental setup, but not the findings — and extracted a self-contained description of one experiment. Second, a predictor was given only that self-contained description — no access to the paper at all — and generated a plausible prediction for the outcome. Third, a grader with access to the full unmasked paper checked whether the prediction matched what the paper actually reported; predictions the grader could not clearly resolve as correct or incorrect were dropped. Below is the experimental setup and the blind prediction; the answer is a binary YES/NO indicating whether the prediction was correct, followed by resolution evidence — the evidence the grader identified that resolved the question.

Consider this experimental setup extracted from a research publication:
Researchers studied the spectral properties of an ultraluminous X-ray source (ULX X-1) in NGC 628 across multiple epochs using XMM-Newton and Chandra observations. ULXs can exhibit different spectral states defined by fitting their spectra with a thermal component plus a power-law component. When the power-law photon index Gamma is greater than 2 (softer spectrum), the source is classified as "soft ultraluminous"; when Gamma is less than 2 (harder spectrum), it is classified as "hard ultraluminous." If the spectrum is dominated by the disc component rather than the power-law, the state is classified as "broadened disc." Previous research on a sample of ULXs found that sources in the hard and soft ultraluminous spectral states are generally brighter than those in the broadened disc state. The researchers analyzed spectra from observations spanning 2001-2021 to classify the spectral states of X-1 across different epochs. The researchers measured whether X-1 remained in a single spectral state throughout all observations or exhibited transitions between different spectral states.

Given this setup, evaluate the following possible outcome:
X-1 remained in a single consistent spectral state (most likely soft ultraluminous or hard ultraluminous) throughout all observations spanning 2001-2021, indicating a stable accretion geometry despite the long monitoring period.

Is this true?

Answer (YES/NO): NO